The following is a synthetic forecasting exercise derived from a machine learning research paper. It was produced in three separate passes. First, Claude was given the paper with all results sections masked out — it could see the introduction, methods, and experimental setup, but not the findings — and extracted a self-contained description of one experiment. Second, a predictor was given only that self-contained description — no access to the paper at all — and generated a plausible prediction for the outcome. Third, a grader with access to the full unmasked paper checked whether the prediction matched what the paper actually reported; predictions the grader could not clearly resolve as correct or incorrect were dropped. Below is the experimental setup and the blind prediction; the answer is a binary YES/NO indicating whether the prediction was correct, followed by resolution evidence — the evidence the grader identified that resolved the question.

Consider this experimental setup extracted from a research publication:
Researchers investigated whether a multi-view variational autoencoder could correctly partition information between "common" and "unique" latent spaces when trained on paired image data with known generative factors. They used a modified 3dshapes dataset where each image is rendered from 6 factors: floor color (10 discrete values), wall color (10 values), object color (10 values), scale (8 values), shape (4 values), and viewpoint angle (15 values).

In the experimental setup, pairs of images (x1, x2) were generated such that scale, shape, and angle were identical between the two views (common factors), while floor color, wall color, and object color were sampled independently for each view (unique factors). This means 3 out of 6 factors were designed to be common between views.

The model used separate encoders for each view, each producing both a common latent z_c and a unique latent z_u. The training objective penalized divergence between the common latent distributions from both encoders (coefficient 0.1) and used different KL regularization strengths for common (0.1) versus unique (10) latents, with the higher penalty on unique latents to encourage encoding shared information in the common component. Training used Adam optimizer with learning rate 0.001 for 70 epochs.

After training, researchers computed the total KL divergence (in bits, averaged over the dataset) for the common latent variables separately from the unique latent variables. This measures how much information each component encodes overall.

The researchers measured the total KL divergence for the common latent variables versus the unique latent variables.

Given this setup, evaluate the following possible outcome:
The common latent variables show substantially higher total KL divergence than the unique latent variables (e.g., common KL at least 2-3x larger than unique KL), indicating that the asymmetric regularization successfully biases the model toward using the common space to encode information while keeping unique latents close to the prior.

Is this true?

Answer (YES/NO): NO